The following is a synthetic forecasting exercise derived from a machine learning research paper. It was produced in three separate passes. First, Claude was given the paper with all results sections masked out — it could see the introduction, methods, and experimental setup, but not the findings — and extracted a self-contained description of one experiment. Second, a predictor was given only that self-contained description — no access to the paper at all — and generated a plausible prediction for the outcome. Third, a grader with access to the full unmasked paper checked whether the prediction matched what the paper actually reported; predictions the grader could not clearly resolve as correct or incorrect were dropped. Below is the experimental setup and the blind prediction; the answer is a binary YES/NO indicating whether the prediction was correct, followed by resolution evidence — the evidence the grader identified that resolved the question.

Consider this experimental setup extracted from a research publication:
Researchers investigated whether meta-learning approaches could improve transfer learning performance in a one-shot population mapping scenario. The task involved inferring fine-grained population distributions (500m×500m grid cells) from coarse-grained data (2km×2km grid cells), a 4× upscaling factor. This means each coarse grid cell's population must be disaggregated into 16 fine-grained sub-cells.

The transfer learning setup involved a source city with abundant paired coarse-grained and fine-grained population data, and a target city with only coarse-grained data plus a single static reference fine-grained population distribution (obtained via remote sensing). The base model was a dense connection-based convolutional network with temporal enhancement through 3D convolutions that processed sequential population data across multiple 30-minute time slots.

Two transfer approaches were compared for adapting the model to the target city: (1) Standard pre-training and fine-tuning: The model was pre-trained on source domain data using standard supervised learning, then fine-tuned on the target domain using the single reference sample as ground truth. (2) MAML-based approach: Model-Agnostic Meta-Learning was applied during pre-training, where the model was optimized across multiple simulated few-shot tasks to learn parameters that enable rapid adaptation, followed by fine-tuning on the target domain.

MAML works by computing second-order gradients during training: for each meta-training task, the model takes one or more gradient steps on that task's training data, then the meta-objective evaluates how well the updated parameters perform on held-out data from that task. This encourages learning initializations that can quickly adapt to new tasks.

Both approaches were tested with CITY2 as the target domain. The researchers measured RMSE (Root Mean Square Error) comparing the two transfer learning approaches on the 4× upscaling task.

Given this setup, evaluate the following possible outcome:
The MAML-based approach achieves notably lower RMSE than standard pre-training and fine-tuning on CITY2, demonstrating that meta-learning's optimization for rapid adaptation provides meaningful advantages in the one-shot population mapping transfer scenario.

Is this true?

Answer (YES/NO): NO